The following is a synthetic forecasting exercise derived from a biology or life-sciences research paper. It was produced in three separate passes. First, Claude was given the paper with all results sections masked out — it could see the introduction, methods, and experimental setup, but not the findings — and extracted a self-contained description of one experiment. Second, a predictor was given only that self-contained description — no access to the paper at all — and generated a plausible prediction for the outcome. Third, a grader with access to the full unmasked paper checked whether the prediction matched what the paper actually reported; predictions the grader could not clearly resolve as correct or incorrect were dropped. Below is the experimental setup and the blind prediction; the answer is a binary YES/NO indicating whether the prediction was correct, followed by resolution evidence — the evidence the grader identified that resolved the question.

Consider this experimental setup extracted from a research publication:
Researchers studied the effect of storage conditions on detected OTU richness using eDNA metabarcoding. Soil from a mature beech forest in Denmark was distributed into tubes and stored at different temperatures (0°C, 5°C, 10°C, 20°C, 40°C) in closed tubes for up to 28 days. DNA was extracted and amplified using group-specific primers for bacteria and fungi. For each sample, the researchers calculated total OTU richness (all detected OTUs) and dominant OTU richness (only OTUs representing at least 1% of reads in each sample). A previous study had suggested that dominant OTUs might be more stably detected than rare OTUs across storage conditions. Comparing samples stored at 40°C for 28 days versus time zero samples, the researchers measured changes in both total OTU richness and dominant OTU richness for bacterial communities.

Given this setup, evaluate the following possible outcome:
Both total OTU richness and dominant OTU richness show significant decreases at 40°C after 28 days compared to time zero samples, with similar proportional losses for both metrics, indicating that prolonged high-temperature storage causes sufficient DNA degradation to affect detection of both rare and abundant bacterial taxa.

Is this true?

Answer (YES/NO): YES